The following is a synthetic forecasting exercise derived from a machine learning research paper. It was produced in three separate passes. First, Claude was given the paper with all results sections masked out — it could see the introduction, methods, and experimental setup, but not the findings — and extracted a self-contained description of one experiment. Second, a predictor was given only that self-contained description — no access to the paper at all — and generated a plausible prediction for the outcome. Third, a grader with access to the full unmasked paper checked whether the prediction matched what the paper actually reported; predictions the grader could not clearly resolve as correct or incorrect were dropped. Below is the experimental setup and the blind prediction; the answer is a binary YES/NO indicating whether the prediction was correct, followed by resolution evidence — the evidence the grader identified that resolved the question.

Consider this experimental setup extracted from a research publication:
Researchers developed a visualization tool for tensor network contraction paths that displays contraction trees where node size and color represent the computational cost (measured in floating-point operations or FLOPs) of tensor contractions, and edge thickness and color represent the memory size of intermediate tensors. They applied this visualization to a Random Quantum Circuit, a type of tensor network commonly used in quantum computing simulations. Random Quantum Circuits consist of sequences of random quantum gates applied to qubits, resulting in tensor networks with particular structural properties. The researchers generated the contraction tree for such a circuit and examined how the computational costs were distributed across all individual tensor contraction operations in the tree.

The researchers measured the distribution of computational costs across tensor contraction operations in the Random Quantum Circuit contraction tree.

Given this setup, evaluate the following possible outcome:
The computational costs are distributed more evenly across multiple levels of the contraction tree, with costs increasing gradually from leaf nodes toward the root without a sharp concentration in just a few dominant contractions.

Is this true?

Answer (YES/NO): NO